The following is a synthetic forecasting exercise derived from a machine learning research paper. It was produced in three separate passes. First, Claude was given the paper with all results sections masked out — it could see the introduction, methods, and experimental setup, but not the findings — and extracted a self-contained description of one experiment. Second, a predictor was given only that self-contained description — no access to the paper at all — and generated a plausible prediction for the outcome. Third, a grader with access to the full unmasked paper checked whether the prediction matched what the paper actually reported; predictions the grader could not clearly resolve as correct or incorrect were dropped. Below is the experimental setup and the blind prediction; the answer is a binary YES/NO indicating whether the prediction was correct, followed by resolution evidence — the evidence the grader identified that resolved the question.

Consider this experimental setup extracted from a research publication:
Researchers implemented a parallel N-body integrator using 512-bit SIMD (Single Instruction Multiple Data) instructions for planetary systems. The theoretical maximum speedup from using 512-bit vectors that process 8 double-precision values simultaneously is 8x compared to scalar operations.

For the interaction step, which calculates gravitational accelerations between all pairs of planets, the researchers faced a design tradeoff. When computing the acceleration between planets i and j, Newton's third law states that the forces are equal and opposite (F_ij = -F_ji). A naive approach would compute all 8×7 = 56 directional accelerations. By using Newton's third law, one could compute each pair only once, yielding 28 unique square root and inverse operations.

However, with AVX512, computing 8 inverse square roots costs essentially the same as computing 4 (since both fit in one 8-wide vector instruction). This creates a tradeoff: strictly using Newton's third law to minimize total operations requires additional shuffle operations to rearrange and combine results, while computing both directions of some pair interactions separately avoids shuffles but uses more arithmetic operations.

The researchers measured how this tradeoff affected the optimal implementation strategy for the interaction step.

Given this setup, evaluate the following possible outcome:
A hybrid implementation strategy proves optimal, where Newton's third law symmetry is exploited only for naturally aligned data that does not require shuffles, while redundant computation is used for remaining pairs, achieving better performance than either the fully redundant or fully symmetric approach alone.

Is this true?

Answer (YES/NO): YES